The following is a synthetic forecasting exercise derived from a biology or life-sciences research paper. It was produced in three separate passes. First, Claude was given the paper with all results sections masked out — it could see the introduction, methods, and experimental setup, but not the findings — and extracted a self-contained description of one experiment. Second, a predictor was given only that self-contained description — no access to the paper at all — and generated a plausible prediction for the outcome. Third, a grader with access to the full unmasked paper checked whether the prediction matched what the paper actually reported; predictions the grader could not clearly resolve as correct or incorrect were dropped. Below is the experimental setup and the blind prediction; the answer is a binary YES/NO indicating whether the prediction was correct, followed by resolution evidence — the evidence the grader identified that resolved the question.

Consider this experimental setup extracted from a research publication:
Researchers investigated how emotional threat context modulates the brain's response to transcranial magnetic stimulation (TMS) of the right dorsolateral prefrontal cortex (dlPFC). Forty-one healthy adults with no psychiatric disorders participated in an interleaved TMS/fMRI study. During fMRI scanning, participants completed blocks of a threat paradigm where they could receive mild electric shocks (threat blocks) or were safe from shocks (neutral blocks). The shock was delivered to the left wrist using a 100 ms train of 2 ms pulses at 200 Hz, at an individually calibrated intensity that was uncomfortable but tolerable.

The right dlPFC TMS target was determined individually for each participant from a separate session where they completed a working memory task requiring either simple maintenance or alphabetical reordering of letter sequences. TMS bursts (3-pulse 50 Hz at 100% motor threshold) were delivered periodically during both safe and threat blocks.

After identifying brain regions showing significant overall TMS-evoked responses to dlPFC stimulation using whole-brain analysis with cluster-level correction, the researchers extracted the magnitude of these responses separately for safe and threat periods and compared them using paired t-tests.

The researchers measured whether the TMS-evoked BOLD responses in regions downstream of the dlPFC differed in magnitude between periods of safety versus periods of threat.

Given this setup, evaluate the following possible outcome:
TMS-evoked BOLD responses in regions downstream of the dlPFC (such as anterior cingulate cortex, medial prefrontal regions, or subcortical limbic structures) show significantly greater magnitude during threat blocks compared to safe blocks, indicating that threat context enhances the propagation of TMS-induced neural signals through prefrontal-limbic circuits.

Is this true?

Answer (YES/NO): NO